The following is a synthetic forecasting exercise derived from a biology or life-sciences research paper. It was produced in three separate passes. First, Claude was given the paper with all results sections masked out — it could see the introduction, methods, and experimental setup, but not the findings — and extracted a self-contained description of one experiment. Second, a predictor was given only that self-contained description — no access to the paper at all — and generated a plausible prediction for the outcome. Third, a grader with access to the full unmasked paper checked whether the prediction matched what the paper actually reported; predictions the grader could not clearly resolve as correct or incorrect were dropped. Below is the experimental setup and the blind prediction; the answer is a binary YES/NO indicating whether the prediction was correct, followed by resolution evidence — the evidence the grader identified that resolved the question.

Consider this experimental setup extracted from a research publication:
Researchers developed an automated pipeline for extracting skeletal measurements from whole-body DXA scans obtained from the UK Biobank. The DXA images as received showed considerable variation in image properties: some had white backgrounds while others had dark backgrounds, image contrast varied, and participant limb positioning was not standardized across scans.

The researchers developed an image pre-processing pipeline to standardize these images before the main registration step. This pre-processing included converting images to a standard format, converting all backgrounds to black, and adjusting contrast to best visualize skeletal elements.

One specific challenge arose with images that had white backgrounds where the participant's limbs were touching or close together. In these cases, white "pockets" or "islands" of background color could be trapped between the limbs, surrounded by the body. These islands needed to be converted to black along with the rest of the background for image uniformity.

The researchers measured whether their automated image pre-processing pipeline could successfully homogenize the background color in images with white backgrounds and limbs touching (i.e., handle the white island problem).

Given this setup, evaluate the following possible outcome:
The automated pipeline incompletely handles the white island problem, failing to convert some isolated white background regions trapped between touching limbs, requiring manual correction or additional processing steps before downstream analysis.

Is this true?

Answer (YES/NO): YES